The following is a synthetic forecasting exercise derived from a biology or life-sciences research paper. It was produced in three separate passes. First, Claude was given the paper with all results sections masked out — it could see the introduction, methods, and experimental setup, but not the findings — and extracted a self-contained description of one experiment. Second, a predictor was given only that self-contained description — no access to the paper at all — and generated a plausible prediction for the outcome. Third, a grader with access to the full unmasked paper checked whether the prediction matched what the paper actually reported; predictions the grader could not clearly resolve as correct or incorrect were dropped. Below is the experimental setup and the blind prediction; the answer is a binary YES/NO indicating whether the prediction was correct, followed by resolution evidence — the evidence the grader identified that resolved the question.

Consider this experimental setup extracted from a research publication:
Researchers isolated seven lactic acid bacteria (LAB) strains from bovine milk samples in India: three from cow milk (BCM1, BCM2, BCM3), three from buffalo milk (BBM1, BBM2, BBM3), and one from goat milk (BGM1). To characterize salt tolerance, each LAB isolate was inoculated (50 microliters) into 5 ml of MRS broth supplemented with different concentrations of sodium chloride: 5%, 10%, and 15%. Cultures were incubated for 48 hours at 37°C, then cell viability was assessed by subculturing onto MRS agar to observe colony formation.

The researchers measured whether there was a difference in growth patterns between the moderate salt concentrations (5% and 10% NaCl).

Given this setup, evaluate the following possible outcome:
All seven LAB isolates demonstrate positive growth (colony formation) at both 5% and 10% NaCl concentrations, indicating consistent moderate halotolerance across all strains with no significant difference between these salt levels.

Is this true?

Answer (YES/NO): NO